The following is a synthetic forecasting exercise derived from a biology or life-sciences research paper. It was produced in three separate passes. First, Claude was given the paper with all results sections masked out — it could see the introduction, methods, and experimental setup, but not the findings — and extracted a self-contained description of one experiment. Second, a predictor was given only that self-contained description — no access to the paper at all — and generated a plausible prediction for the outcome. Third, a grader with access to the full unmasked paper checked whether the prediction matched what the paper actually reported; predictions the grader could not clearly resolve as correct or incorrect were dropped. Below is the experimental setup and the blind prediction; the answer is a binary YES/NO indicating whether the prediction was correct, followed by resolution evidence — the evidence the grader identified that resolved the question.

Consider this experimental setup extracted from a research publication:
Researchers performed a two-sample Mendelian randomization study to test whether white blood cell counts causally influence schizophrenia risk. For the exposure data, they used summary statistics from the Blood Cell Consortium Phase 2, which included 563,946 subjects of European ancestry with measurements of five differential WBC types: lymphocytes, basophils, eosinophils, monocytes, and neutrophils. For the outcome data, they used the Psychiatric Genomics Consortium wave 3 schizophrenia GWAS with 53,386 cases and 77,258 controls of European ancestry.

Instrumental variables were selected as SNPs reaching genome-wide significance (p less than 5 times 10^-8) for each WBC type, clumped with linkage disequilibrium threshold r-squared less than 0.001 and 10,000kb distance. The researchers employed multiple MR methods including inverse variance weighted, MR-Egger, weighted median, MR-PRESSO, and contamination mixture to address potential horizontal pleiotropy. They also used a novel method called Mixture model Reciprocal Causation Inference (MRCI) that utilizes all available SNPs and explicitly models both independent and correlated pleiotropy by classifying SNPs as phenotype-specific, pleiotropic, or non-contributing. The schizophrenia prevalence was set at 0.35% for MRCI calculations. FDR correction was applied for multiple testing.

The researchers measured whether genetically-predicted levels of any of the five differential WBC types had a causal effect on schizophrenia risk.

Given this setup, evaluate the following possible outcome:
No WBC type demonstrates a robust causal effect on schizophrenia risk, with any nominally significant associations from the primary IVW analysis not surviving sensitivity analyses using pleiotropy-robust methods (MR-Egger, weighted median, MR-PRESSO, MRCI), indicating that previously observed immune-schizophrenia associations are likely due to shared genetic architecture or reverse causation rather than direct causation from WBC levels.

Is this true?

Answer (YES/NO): NO